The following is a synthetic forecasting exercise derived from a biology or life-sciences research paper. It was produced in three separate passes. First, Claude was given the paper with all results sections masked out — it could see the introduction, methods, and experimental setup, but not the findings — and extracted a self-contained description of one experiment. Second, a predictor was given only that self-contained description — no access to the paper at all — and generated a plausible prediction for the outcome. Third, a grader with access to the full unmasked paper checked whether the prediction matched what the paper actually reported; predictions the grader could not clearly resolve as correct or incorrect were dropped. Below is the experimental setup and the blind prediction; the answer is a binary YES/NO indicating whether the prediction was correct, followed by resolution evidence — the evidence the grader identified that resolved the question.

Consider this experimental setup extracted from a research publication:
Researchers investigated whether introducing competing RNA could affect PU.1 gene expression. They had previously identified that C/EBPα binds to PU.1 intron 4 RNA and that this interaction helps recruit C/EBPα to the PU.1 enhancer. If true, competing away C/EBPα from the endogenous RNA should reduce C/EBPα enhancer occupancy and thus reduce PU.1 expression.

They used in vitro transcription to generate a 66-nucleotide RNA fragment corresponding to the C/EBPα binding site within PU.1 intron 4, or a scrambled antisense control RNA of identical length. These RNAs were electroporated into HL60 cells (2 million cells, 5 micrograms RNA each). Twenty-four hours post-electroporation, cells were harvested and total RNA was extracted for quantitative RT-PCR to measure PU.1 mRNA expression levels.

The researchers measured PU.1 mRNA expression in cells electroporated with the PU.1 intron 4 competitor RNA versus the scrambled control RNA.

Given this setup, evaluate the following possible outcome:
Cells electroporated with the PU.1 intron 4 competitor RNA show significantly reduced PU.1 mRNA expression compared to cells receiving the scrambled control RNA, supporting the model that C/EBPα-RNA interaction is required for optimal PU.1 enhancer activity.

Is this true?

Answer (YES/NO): YES